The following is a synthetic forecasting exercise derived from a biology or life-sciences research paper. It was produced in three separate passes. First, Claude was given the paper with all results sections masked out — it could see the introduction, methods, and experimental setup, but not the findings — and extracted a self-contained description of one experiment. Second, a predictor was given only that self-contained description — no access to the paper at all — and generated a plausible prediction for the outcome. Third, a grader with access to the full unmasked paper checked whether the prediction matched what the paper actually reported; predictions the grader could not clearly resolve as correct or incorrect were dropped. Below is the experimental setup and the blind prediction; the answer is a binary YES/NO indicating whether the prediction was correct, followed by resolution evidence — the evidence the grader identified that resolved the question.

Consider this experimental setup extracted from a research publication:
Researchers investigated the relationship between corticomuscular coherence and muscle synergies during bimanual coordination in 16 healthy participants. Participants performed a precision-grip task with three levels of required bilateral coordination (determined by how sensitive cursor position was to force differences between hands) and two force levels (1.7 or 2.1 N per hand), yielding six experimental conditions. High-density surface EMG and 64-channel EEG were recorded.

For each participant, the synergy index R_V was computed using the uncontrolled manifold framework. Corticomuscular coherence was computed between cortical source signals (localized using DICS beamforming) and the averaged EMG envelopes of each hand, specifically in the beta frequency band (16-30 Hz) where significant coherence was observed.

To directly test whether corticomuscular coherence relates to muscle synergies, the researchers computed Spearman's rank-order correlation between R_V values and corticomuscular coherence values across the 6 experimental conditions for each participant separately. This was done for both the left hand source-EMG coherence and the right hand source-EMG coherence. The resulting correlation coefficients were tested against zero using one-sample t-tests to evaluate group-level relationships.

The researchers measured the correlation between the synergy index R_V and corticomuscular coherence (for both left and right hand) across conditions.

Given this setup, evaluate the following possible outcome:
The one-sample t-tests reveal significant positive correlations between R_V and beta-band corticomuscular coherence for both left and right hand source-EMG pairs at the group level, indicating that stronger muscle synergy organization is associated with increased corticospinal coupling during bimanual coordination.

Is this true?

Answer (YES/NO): NO